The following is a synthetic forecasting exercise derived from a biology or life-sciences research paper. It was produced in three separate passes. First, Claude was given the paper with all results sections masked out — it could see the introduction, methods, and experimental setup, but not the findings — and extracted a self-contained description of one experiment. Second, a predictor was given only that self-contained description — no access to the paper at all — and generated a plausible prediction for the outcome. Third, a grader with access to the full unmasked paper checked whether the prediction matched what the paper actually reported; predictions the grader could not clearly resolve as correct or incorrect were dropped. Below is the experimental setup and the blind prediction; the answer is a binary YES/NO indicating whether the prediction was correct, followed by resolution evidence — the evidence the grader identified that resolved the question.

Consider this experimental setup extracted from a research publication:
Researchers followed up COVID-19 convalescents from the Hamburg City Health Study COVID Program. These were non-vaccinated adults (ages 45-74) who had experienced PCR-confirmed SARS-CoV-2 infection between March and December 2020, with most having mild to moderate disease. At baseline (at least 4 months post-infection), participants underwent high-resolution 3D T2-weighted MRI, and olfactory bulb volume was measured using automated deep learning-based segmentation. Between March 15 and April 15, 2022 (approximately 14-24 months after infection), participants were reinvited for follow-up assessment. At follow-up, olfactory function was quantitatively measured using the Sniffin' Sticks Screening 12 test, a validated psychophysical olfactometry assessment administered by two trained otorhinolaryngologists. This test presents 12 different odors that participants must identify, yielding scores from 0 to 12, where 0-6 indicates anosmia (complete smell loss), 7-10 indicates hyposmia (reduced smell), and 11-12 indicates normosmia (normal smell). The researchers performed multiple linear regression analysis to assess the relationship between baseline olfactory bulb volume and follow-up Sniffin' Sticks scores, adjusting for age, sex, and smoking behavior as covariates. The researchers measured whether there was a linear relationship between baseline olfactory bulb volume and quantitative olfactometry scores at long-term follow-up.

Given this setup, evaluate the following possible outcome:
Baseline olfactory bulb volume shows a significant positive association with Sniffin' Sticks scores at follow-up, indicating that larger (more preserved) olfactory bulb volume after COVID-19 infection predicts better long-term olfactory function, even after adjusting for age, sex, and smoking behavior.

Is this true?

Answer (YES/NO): YES